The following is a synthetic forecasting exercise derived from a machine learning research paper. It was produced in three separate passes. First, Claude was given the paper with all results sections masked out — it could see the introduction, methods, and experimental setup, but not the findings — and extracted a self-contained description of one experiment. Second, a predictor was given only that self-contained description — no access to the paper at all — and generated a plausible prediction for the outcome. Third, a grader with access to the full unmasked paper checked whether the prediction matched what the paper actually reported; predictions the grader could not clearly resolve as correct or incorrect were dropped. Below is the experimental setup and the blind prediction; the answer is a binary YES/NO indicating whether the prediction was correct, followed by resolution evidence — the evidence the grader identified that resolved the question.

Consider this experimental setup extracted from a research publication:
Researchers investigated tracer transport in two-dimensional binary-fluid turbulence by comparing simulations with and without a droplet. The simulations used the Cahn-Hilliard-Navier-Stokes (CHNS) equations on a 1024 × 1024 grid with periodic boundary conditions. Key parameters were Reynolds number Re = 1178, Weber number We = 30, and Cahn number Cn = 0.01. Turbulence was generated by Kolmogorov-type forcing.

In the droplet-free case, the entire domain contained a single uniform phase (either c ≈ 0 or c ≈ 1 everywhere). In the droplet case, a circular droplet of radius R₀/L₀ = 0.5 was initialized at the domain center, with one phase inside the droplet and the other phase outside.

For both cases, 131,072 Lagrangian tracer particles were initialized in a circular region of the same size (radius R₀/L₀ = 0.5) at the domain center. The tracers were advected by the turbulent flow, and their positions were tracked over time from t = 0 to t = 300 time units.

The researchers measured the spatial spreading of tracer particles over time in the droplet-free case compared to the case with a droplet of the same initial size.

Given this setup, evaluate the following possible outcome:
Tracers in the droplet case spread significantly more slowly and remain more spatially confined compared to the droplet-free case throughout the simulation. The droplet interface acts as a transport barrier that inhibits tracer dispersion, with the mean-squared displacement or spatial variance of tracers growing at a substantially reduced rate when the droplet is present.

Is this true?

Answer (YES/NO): YES